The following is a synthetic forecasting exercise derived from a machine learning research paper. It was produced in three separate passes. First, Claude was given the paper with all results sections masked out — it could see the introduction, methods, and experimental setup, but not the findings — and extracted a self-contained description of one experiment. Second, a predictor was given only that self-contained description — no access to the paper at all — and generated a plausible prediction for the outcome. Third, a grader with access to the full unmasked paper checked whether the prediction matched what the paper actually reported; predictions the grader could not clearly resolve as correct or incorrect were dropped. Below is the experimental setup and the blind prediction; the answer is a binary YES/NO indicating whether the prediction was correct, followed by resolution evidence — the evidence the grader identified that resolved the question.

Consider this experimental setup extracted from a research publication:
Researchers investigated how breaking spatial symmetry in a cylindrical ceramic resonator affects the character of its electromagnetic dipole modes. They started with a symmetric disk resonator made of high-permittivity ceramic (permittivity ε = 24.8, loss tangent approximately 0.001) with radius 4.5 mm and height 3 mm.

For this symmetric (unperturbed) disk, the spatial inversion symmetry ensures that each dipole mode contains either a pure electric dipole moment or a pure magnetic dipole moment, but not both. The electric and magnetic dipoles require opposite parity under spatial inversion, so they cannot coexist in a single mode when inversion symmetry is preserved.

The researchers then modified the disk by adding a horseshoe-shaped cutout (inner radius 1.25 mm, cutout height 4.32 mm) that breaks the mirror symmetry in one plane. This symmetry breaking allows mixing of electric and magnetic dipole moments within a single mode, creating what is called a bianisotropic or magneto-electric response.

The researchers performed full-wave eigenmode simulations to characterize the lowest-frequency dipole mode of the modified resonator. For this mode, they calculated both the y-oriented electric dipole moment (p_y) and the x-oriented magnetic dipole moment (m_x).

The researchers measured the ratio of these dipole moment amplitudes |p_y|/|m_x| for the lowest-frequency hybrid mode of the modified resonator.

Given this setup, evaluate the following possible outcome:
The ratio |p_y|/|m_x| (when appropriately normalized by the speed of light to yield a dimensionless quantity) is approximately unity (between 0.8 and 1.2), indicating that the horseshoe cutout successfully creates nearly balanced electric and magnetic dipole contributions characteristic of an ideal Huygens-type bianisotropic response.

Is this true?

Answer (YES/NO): YES